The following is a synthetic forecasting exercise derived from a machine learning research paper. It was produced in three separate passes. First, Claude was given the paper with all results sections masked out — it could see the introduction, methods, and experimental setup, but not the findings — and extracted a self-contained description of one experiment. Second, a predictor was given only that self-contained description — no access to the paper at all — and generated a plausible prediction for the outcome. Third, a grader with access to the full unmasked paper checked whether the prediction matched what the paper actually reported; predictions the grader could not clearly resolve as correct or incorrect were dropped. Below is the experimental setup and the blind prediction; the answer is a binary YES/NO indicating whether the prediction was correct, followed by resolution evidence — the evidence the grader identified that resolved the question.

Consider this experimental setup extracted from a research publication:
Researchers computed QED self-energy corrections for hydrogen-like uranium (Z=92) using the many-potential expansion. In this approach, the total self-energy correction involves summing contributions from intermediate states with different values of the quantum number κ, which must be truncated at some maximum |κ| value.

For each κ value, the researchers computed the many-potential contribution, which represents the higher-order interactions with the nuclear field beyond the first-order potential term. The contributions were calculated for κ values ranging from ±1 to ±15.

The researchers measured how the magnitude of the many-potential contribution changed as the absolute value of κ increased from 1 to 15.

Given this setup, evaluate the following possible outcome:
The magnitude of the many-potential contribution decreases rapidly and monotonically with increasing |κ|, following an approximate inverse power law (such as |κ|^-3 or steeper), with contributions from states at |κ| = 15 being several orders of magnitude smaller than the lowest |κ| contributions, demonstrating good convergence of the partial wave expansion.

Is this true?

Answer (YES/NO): YES